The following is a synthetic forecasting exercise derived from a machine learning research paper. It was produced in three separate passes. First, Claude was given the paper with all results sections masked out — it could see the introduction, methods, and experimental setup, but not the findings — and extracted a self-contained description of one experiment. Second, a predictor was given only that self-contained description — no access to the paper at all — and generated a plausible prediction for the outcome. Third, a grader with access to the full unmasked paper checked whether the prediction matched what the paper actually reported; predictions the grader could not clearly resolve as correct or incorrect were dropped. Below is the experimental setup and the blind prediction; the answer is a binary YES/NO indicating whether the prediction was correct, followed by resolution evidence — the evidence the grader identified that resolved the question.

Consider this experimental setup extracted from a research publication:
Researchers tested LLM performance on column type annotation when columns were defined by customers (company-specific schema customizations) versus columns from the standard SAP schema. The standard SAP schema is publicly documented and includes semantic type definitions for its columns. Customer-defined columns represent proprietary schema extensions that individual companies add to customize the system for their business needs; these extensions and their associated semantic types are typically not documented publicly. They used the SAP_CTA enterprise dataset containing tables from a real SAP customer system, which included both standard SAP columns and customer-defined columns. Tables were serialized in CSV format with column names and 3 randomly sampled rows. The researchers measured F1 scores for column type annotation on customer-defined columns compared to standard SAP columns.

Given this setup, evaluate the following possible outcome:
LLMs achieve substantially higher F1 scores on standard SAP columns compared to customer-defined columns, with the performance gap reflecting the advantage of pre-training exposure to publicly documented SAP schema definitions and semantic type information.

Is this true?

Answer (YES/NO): YES